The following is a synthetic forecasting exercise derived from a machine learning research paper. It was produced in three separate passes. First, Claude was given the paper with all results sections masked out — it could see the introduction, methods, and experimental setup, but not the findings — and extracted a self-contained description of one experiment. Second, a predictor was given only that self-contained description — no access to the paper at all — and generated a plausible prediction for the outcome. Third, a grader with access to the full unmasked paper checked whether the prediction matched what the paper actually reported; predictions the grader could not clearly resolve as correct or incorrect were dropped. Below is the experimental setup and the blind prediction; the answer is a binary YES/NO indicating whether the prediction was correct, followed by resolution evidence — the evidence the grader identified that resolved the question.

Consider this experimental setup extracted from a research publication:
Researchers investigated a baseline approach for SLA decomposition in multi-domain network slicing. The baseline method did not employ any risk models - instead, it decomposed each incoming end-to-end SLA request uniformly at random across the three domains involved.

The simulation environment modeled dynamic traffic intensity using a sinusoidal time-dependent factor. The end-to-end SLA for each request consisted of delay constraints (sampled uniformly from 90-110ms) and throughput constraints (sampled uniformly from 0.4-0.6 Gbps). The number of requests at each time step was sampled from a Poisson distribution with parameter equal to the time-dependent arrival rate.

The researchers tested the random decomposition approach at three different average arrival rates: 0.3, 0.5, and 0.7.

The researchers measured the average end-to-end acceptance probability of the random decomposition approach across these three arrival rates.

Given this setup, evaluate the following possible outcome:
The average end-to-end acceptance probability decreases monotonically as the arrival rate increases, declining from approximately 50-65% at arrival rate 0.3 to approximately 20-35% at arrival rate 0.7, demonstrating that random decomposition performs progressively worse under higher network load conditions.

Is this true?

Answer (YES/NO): NO